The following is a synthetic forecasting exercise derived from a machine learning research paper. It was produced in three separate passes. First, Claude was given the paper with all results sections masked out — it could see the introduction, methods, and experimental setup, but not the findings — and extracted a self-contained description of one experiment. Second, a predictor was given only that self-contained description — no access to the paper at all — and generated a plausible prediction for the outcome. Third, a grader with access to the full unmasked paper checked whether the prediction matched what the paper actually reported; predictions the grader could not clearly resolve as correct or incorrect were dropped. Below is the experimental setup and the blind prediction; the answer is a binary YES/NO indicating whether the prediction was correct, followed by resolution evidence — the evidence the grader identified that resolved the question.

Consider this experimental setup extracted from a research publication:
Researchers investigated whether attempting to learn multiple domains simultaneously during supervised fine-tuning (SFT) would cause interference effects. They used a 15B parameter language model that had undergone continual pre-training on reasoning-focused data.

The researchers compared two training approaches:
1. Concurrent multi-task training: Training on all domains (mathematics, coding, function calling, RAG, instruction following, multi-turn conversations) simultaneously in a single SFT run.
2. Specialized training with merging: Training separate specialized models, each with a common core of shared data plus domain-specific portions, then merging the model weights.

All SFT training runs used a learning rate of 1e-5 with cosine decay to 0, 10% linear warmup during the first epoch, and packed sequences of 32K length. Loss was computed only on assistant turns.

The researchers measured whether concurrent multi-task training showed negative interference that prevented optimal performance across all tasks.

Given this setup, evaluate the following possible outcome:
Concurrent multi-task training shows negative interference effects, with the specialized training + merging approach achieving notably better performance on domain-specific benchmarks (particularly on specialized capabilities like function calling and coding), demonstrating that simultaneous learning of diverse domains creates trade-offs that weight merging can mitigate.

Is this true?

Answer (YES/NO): YES